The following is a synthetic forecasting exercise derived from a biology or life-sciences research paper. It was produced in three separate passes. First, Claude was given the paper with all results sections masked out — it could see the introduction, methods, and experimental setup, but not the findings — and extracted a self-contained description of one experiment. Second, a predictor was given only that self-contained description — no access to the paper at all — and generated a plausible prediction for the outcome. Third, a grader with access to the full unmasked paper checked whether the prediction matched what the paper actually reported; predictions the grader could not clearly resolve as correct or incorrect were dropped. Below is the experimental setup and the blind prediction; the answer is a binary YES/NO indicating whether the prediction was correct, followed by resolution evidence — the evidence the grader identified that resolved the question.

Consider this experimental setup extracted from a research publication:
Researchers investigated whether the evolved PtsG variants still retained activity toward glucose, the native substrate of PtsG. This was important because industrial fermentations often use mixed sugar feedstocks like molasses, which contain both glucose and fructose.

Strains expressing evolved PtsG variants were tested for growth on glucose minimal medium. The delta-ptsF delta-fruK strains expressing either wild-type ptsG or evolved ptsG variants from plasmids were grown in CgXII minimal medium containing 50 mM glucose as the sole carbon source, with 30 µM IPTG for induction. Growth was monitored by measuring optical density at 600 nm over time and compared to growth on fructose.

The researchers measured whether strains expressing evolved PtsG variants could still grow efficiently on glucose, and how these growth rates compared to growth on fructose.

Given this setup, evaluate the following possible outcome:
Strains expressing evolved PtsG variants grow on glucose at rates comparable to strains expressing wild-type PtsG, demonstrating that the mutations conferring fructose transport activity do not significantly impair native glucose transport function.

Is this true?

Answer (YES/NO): YES